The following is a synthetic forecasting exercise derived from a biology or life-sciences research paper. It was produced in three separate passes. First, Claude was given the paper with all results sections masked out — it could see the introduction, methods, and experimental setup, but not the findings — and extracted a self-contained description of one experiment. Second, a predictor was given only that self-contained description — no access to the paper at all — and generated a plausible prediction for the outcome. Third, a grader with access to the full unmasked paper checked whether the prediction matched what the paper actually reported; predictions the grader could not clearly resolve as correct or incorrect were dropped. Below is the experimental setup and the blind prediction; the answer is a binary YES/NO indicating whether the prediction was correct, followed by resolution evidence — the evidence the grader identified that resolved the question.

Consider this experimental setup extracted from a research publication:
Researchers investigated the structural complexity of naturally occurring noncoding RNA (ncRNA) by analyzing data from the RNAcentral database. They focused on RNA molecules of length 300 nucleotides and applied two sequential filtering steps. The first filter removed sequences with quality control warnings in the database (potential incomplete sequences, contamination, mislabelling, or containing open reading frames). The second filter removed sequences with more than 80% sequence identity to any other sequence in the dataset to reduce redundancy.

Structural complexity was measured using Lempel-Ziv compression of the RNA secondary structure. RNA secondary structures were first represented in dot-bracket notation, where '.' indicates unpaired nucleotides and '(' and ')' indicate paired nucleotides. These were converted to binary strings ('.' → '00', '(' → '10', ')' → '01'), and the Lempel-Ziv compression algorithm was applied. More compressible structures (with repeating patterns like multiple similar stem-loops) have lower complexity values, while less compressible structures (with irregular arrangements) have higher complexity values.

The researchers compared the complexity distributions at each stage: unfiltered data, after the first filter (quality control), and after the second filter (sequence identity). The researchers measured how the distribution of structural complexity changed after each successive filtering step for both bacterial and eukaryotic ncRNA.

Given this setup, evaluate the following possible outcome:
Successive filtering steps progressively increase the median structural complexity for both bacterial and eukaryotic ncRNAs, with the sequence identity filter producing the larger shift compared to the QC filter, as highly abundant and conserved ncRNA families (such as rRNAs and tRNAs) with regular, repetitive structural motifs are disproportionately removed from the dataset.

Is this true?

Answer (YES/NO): NO